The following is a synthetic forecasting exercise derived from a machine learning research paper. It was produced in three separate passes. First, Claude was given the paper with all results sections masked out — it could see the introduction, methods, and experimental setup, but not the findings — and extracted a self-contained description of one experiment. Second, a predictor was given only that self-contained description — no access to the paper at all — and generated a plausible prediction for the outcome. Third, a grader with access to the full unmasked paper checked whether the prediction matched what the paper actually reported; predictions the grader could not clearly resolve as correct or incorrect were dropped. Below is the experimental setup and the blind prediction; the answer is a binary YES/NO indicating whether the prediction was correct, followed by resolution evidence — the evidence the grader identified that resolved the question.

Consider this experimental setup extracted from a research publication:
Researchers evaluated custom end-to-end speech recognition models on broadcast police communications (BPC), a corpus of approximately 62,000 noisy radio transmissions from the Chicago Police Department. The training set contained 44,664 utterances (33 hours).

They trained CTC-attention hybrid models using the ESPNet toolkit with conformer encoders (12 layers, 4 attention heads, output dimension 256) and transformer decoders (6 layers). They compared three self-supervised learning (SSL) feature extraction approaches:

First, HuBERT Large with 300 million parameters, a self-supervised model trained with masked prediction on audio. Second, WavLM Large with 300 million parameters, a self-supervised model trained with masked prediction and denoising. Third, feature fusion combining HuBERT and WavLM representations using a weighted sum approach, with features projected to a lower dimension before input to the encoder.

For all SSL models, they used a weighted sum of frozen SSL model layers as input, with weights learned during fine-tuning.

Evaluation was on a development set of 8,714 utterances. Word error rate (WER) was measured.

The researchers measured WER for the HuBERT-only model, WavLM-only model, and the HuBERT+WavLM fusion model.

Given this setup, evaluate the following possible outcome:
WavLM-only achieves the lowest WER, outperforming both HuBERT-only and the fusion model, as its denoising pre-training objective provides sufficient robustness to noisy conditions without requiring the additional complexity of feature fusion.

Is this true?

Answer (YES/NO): NO